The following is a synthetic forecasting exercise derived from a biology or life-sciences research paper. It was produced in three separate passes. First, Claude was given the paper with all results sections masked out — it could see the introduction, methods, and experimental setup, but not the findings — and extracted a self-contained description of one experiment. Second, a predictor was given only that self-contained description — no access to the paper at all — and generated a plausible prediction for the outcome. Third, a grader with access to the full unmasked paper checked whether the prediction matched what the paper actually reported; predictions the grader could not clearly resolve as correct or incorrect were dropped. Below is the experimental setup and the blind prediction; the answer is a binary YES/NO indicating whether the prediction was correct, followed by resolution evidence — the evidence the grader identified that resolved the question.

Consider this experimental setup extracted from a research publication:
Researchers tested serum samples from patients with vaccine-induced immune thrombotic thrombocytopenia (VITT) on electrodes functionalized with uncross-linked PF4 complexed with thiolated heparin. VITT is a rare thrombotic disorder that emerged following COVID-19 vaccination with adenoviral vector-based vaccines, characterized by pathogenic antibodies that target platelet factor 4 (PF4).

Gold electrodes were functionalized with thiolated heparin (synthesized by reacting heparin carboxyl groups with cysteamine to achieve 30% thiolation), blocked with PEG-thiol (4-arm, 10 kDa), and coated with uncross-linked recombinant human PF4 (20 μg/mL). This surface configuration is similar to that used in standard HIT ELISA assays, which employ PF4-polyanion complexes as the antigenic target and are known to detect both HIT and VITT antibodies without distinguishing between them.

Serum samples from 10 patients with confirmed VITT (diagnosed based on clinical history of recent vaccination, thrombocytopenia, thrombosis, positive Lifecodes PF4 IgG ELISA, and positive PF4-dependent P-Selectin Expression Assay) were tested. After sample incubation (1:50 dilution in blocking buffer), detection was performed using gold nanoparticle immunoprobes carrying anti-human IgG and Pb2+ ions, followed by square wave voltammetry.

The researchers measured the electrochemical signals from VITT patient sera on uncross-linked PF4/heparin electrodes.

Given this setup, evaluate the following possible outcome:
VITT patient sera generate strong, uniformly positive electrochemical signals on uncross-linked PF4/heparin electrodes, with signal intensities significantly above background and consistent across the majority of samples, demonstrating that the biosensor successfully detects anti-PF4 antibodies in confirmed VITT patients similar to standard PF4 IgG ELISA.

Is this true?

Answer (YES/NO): NO